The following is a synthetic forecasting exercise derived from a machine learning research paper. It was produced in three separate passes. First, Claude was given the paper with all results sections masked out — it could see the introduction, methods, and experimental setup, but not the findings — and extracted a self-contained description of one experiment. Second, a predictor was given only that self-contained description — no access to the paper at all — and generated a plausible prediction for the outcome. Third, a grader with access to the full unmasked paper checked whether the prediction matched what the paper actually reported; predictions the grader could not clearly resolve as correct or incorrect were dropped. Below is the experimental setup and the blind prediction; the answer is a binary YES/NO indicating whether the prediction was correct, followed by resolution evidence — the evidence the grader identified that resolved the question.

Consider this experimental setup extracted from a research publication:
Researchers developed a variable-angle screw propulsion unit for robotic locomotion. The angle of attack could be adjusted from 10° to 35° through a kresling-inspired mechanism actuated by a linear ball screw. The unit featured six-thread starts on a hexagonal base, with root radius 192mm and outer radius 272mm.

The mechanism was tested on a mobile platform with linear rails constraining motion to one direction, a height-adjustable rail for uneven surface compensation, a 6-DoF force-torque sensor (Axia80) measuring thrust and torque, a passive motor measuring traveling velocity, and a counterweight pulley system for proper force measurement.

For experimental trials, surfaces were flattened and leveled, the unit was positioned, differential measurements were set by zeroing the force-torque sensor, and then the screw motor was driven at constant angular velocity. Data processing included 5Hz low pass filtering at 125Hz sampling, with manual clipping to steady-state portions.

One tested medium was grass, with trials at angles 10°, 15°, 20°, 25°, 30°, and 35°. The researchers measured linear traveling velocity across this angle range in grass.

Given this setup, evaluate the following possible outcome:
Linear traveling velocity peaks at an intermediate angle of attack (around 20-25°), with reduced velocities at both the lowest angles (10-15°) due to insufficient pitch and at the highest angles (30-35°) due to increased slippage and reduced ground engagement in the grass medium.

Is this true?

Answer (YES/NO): NO